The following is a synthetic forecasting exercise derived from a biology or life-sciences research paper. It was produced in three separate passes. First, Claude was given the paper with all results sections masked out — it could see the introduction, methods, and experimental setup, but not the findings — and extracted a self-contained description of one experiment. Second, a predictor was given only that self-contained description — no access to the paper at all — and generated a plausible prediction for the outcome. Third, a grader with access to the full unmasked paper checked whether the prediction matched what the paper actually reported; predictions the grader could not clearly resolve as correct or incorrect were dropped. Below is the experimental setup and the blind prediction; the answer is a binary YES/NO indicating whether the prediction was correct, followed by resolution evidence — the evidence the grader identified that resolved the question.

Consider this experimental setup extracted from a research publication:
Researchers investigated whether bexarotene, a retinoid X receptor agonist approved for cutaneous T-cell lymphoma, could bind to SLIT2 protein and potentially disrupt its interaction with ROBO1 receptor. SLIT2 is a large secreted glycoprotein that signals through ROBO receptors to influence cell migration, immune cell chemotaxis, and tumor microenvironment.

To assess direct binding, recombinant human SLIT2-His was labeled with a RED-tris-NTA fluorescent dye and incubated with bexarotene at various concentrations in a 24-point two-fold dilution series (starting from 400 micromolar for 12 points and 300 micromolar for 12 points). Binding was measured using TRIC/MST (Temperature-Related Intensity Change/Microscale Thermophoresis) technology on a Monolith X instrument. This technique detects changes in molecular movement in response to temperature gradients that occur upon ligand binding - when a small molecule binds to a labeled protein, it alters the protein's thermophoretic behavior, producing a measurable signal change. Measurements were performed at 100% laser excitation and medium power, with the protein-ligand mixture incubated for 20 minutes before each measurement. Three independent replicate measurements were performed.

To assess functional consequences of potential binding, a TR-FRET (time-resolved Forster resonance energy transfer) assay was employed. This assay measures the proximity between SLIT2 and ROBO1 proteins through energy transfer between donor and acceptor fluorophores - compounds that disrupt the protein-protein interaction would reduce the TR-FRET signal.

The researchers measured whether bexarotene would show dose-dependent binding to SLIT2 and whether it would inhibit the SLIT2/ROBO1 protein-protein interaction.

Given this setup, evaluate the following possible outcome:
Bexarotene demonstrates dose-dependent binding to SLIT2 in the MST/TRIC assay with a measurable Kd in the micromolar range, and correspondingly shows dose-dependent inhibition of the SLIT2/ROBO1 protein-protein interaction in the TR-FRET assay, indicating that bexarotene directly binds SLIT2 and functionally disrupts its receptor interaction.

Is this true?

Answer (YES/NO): YES